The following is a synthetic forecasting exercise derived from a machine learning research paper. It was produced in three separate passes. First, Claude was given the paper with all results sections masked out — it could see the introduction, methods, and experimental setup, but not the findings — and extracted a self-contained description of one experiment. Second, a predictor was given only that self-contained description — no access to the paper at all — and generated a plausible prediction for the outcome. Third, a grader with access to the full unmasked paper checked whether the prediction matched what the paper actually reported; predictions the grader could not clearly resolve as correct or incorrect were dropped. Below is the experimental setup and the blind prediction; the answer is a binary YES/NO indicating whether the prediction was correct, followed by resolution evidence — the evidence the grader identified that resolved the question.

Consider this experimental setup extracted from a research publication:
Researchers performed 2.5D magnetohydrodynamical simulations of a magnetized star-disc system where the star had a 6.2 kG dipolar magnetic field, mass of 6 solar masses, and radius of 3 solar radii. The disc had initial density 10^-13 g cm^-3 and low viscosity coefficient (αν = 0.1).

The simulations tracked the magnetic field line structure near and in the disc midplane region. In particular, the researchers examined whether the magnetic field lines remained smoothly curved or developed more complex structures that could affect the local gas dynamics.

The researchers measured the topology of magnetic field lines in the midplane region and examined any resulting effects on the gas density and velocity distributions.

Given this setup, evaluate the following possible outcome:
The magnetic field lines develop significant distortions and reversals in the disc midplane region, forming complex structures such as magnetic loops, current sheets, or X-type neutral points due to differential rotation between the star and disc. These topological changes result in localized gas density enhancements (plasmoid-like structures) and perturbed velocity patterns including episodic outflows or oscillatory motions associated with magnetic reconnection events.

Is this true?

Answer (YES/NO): NO